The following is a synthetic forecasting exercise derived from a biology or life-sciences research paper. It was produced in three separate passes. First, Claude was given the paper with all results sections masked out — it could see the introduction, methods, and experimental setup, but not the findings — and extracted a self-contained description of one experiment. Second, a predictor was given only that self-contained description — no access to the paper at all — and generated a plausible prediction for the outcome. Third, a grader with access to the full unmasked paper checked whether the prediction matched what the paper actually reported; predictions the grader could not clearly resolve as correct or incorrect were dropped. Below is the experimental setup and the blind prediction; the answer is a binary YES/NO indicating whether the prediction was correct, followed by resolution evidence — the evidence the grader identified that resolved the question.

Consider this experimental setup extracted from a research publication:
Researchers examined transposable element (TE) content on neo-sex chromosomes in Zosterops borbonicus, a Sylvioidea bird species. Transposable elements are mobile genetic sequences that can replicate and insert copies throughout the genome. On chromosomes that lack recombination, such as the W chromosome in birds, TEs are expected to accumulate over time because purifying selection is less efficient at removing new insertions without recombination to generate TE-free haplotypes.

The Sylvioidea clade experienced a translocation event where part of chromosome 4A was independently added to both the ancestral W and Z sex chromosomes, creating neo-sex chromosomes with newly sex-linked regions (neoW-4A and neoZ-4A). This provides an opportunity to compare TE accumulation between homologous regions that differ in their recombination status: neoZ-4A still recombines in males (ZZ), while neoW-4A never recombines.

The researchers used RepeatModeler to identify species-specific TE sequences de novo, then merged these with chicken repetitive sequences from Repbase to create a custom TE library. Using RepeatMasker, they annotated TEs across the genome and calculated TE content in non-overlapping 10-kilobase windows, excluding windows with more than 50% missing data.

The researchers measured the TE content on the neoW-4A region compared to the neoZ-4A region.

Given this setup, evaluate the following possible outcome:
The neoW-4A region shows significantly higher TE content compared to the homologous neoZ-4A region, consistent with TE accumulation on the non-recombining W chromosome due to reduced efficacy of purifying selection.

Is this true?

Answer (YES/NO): YES